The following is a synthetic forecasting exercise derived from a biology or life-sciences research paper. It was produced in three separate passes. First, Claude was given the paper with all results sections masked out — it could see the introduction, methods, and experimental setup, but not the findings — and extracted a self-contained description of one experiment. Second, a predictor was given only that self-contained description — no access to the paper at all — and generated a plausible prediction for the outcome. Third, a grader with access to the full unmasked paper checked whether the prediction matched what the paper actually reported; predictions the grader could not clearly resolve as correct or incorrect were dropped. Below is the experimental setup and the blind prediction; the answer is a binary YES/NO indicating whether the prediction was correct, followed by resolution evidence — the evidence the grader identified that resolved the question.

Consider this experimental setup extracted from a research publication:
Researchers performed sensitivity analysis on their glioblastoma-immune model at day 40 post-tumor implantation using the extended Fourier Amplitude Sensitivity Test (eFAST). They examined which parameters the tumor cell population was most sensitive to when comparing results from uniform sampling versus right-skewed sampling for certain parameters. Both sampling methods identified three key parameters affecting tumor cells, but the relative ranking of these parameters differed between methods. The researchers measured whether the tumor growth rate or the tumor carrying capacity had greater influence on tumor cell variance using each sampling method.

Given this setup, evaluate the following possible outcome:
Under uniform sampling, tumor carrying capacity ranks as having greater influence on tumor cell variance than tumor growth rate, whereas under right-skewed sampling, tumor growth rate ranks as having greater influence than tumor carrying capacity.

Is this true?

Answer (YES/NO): NO